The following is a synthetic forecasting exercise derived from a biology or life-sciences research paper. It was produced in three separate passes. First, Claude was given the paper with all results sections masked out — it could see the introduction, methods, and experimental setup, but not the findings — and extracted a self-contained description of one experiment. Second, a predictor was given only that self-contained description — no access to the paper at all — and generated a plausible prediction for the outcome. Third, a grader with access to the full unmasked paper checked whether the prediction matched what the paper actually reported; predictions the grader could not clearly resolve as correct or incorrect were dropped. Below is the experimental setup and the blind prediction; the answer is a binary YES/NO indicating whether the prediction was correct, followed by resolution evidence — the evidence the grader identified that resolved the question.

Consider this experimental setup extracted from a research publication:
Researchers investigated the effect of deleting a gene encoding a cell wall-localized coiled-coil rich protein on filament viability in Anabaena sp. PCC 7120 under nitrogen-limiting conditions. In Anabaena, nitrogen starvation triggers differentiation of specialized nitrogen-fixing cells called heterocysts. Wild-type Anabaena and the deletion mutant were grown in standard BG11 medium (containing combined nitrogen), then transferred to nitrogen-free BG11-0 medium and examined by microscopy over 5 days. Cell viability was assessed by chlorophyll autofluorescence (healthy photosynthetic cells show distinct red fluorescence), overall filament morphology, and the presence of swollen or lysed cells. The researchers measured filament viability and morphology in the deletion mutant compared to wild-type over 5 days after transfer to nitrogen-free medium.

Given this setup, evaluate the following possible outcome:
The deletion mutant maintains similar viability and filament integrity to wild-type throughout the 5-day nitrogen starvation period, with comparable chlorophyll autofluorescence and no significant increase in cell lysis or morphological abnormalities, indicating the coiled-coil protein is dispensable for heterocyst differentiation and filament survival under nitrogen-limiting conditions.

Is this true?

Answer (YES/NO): NO